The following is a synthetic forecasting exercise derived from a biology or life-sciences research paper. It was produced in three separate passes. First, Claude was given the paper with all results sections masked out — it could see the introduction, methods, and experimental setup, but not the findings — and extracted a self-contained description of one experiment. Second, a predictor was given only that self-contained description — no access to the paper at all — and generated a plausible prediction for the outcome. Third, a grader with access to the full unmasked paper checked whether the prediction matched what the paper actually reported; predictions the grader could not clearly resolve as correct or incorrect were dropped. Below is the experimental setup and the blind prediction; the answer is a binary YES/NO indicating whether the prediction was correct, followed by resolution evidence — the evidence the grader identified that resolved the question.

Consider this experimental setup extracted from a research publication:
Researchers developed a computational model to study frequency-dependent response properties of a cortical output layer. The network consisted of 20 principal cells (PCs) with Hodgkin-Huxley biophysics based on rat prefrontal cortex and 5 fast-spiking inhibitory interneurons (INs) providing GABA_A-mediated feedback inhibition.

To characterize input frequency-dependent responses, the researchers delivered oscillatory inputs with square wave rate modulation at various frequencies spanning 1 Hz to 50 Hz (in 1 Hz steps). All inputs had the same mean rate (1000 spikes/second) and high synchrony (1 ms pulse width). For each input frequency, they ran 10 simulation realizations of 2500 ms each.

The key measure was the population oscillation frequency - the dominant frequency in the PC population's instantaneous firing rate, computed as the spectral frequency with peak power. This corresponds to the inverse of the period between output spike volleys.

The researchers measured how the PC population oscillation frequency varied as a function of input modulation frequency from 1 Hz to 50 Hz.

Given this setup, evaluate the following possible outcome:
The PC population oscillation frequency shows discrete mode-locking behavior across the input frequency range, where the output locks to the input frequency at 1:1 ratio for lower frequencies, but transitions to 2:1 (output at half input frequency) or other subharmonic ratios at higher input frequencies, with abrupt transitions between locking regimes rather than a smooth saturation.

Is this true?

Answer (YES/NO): NO